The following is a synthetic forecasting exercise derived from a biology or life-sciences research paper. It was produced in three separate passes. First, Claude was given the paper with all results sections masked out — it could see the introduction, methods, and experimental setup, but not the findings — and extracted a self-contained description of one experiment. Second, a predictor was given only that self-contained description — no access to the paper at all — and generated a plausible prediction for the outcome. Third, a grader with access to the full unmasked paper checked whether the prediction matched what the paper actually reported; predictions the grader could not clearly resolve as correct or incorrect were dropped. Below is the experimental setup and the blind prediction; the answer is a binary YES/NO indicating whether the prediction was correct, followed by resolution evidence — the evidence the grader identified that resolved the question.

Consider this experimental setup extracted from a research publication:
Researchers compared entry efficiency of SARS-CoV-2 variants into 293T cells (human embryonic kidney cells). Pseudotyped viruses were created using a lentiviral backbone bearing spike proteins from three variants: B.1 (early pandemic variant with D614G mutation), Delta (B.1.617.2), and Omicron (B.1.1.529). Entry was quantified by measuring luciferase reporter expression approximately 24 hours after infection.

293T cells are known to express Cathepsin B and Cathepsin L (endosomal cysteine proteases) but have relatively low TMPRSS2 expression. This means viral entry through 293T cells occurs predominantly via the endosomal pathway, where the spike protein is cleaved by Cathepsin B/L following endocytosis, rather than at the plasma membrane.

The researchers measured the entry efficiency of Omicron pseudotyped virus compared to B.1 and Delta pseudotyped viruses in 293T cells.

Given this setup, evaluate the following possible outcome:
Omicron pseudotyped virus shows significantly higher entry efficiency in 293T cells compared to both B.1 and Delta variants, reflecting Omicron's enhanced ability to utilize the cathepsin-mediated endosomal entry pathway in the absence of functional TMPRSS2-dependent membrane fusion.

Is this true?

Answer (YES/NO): YES